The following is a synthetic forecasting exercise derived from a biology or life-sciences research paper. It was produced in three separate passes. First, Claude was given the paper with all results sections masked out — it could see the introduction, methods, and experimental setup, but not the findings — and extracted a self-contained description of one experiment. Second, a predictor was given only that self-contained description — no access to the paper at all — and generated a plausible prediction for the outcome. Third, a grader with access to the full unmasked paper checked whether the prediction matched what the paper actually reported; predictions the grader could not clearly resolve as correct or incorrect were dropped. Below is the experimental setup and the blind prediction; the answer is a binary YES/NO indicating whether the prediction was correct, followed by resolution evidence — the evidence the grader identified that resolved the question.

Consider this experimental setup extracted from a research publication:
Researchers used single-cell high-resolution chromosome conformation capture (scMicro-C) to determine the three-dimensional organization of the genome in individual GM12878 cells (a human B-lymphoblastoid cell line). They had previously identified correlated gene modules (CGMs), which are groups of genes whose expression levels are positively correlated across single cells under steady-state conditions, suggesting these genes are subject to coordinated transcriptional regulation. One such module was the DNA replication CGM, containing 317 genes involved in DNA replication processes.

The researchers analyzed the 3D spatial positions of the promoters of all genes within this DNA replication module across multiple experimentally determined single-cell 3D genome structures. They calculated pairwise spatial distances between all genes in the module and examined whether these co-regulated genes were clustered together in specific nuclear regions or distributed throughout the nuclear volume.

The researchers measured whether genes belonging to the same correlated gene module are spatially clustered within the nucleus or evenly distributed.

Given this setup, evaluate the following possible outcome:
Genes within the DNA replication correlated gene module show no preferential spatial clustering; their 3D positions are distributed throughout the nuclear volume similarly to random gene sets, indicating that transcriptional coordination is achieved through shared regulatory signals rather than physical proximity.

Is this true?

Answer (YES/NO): YES